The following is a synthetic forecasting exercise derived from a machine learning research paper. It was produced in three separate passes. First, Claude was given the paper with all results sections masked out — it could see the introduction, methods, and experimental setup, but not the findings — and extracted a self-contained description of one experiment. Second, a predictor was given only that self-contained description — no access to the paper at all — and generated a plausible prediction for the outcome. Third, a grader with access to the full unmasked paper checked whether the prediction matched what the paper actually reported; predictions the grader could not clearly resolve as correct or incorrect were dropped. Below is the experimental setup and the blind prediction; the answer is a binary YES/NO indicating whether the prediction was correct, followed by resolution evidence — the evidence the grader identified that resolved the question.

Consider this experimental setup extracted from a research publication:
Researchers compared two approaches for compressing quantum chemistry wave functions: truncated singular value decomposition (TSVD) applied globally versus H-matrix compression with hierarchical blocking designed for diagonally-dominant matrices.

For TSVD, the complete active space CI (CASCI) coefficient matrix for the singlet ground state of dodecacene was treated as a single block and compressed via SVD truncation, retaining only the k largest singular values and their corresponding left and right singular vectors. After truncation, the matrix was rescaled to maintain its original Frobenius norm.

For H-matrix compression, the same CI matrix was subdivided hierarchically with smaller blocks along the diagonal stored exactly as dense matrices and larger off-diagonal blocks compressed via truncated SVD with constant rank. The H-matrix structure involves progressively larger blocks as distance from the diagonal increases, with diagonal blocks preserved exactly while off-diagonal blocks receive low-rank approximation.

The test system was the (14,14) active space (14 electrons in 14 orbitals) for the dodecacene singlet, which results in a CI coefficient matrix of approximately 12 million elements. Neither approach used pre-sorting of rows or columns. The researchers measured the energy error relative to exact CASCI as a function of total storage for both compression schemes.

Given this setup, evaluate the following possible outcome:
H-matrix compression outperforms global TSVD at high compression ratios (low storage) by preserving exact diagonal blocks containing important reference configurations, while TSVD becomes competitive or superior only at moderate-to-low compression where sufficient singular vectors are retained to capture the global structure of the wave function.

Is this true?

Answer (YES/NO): NO